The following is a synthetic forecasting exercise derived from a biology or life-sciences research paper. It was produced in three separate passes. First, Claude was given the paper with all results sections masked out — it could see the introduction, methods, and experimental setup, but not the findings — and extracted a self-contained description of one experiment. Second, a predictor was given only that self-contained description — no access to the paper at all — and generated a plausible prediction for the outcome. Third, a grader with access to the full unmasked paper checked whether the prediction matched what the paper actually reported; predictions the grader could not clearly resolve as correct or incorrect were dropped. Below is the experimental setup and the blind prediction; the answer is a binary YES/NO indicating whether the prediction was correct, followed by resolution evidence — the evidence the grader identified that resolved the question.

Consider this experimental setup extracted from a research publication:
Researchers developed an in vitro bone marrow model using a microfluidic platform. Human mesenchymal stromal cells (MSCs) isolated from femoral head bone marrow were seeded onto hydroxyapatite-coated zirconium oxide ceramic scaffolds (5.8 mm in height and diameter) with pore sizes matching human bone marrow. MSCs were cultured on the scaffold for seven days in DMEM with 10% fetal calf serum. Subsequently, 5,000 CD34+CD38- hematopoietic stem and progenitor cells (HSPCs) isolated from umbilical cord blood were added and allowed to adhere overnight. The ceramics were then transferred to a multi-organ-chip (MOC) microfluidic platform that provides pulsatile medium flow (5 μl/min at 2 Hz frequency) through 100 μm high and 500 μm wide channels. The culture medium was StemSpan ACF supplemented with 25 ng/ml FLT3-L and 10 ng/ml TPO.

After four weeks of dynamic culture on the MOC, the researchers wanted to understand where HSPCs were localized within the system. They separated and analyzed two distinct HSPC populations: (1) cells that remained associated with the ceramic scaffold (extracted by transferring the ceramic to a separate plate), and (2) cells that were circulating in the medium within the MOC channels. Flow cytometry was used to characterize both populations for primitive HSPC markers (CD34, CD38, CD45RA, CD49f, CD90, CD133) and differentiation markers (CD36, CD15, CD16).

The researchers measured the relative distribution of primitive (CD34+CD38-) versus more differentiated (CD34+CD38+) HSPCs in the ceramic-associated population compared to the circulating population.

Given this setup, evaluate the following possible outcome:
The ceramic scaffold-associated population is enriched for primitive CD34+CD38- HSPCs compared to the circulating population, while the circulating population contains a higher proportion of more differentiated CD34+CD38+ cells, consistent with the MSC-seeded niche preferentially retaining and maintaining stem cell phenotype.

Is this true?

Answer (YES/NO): YES